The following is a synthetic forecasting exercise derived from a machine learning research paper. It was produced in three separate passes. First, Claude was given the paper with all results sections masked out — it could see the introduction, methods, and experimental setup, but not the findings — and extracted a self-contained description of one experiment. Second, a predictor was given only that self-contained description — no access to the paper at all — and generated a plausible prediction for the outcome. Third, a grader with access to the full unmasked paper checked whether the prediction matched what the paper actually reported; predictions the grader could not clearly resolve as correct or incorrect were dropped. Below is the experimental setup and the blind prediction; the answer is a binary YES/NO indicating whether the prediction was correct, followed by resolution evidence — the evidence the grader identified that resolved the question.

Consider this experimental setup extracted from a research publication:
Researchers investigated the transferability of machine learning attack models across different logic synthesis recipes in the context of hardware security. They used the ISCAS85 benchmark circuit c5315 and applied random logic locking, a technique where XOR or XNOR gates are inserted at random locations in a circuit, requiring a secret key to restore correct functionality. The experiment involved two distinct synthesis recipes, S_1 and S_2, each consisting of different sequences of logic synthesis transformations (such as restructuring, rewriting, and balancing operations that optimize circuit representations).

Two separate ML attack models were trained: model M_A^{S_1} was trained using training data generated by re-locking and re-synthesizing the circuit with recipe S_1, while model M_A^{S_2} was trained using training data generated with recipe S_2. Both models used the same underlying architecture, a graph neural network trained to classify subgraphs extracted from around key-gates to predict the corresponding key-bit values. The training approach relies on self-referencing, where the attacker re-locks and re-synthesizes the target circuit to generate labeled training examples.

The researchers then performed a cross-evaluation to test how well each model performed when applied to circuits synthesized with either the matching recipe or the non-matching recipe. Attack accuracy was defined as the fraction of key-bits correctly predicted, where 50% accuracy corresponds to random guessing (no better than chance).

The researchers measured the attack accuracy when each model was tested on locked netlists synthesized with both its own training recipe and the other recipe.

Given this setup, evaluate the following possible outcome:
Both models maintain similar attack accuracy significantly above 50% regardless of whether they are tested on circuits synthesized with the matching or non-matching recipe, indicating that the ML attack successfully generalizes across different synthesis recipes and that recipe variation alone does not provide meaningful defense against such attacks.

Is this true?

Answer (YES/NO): NO